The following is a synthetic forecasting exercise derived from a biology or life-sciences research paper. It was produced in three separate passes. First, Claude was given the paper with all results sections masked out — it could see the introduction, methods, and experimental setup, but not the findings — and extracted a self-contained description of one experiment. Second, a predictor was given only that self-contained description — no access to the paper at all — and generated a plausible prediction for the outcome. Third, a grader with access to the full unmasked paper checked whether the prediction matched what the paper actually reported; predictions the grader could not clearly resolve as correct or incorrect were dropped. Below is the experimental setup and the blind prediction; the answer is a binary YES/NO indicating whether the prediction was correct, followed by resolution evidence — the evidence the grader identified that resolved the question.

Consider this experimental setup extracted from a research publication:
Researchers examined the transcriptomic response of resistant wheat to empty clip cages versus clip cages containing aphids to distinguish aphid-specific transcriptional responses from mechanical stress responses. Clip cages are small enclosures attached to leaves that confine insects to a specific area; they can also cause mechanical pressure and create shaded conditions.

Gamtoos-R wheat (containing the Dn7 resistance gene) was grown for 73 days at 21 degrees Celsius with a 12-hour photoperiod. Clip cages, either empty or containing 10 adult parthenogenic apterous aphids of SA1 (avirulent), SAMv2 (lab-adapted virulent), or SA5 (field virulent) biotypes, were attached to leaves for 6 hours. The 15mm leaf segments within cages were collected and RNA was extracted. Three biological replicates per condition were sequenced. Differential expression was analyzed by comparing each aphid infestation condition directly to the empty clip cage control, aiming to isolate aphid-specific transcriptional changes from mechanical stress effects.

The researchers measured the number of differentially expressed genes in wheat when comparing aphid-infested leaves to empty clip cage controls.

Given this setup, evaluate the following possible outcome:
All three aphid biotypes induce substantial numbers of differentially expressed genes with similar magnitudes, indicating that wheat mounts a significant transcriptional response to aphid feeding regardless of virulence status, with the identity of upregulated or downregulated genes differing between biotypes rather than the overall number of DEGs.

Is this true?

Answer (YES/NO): NO